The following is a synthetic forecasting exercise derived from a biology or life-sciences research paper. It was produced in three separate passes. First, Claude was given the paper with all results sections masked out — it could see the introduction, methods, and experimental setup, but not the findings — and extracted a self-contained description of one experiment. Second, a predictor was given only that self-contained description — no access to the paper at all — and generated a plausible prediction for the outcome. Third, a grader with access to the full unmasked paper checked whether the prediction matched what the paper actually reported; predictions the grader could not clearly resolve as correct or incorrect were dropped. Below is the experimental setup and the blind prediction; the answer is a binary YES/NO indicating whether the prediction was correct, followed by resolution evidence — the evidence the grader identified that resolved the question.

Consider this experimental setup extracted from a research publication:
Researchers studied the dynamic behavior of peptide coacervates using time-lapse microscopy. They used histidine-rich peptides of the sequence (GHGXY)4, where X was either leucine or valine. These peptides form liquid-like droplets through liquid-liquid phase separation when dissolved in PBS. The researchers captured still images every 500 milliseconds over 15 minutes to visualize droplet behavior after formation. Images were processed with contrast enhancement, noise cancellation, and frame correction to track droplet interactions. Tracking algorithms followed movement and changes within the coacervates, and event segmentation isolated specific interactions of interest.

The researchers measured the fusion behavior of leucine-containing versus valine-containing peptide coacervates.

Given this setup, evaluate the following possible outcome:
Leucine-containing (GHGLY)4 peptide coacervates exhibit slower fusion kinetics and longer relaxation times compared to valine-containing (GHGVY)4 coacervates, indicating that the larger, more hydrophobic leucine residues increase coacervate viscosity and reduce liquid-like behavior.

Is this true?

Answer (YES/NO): NO